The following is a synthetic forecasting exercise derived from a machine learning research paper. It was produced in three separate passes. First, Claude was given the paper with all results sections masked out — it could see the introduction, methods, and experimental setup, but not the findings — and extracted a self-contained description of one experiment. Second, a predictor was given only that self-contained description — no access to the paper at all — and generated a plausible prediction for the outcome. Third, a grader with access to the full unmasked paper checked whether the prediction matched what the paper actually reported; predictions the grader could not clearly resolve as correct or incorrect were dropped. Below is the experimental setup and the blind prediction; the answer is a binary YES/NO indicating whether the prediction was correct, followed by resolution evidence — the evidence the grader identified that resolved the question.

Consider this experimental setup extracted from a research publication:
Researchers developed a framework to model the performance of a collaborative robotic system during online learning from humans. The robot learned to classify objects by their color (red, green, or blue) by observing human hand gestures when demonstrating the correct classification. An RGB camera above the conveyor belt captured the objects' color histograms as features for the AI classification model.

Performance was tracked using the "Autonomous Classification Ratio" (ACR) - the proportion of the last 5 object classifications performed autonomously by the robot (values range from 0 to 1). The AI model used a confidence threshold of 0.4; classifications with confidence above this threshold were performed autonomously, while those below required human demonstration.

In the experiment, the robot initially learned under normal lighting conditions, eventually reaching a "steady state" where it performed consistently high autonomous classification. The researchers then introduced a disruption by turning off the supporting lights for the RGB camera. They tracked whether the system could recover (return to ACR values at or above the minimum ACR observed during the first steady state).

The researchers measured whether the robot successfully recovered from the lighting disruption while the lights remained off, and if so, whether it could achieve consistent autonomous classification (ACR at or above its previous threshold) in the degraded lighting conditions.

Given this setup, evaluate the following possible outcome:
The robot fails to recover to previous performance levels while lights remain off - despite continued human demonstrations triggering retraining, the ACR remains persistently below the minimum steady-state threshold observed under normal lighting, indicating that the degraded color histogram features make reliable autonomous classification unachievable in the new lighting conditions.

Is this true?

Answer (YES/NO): NO